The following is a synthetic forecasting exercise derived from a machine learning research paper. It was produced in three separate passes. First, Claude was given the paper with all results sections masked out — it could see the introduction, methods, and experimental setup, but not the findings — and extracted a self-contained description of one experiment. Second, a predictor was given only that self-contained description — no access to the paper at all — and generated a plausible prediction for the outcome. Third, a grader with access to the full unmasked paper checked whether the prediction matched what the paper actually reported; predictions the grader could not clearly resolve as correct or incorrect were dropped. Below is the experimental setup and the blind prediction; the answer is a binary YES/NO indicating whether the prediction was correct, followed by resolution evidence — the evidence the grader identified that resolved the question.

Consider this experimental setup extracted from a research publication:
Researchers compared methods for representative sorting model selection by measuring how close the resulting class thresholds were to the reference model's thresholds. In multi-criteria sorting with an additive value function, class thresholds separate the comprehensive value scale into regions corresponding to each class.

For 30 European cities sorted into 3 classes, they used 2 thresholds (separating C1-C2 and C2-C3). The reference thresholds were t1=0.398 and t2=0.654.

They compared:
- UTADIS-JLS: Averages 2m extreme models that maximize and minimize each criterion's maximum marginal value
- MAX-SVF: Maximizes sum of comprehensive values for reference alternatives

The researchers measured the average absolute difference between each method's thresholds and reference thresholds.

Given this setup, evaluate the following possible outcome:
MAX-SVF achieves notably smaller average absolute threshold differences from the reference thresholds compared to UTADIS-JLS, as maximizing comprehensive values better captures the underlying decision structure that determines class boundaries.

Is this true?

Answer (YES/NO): NO